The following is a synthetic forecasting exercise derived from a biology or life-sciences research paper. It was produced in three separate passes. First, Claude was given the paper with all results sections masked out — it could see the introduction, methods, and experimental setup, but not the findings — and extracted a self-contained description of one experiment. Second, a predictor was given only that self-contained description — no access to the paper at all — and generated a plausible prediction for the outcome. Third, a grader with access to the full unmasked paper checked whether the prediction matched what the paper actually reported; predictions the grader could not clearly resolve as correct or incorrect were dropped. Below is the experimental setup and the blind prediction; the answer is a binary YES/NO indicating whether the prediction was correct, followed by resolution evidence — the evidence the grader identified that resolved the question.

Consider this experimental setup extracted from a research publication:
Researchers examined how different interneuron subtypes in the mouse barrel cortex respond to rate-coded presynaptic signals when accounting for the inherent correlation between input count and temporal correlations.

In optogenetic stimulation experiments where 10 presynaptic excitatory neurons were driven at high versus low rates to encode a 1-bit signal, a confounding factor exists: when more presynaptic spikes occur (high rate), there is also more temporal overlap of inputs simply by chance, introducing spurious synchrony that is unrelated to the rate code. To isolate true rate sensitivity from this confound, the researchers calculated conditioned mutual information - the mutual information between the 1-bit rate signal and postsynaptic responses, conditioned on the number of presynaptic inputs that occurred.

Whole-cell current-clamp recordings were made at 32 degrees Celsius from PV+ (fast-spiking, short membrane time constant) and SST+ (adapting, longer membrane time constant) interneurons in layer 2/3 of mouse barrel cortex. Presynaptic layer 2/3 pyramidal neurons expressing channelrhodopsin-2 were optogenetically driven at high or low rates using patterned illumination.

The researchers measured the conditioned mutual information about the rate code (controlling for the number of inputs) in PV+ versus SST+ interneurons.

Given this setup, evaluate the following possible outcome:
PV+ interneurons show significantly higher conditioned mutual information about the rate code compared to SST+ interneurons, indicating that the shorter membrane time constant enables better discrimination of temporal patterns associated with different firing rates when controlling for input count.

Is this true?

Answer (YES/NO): NO